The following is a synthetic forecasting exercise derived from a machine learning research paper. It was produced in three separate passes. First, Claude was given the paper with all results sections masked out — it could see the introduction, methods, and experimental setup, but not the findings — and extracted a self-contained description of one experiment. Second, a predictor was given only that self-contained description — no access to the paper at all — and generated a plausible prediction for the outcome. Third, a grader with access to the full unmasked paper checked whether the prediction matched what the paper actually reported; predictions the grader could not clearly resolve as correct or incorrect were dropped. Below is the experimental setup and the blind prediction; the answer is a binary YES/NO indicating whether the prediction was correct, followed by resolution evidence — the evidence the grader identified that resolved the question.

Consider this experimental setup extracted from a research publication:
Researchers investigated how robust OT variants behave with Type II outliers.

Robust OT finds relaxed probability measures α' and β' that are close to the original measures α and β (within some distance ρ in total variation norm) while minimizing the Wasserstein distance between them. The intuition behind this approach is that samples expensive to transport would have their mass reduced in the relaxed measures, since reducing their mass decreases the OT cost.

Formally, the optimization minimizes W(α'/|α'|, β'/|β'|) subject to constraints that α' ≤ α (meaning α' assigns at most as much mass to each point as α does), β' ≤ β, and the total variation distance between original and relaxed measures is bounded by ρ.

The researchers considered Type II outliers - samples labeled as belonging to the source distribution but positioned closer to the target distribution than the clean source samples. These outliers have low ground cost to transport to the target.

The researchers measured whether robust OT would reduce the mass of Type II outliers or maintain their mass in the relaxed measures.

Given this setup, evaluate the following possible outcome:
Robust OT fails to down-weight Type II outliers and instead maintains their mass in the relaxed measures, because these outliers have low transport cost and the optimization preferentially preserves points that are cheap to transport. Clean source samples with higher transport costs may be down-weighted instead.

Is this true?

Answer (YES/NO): YES